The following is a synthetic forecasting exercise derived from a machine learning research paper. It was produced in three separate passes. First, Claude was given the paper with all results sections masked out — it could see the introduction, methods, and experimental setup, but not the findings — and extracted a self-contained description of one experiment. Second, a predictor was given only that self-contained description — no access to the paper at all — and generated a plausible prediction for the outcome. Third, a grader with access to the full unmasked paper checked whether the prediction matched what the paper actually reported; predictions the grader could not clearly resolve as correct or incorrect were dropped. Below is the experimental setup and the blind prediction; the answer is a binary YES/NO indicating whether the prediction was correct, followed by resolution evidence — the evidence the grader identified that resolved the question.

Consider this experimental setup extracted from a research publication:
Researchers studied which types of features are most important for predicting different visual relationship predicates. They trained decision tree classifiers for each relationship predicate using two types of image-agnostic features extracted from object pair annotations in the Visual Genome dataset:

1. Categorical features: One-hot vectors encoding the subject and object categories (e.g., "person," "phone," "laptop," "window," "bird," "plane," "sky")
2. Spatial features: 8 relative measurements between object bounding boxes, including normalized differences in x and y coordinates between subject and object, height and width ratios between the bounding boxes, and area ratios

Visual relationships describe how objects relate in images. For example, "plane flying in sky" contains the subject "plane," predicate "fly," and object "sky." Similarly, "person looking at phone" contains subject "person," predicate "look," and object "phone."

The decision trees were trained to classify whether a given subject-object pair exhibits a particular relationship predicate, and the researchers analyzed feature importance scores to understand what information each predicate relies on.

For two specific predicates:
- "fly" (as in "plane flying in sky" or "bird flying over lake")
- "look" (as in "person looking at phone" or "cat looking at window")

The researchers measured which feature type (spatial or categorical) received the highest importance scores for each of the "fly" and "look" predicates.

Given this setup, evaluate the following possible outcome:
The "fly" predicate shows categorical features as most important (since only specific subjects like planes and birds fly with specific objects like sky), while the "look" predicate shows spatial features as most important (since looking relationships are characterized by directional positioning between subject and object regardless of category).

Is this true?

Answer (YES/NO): NO